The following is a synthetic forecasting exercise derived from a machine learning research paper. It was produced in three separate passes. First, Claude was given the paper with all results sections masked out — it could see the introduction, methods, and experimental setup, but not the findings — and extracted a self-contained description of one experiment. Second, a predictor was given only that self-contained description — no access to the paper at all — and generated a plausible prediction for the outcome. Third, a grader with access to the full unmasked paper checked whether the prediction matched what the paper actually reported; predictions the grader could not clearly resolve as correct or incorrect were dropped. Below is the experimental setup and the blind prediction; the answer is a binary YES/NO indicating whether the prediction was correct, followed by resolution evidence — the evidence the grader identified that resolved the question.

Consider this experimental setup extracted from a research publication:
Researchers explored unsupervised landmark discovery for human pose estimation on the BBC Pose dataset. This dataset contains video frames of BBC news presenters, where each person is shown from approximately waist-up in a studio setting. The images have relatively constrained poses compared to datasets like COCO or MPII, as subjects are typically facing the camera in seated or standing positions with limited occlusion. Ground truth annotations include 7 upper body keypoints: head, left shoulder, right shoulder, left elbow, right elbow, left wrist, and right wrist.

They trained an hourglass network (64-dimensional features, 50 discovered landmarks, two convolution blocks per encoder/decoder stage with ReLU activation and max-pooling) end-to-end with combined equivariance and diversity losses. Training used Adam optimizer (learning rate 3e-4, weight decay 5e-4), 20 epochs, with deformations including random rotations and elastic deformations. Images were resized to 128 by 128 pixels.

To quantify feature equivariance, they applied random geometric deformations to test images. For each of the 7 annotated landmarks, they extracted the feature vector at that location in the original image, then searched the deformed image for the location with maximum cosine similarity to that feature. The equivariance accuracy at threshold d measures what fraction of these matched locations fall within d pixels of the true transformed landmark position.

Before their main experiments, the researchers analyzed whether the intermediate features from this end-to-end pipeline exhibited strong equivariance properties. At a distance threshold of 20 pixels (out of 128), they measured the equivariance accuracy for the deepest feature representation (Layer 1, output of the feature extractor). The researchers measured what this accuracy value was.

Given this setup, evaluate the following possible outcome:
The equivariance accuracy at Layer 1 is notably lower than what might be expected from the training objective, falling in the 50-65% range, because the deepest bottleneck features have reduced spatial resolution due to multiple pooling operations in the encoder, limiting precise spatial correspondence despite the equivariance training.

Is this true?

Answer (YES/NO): YES